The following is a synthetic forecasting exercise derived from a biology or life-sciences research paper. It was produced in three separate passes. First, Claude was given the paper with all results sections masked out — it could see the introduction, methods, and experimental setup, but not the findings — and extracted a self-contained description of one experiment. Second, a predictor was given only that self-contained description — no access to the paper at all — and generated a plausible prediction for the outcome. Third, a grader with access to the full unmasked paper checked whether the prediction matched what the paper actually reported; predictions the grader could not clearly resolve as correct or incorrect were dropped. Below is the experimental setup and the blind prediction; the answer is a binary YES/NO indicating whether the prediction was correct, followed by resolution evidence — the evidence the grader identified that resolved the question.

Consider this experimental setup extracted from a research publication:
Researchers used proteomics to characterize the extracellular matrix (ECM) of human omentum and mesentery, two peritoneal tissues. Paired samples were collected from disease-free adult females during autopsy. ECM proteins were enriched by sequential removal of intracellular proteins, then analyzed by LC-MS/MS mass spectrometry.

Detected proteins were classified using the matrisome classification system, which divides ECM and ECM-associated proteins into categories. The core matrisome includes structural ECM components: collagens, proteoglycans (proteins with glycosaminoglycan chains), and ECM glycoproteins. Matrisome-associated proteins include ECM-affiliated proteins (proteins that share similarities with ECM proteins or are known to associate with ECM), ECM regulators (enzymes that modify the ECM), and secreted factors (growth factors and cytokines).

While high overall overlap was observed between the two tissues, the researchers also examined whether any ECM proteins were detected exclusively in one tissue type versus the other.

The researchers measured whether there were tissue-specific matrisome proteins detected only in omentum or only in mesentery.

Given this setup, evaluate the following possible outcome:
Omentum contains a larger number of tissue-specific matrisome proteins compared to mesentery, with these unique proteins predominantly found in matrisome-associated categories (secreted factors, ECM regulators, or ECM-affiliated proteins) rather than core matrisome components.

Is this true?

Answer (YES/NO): NO